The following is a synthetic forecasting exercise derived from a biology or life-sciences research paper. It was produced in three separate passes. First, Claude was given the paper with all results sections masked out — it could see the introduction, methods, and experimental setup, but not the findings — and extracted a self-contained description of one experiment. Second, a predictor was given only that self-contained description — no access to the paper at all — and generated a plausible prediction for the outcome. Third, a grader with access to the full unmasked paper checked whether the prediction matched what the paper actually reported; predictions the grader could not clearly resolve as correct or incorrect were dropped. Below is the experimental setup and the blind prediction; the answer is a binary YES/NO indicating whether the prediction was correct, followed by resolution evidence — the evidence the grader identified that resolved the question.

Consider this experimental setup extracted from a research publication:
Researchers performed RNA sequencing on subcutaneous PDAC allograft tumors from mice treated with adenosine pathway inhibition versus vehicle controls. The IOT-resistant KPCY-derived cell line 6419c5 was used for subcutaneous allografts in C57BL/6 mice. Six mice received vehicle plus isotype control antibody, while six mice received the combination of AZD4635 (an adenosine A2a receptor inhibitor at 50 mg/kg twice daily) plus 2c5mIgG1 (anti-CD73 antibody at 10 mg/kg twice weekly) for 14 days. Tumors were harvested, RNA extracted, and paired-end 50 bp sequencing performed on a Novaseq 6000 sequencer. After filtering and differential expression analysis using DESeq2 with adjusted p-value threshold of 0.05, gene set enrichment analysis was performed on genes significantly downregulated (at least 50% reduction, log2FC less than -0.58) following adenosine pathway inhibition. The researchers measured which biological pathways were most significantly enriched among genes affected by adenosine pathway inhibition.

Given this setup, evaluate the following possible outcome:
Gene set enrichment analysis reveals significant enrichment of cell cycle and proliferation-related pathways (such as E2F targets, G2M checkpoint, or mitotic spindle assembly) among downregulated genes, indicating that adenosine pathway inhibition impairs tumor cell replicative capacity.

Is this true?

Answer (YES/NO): NO